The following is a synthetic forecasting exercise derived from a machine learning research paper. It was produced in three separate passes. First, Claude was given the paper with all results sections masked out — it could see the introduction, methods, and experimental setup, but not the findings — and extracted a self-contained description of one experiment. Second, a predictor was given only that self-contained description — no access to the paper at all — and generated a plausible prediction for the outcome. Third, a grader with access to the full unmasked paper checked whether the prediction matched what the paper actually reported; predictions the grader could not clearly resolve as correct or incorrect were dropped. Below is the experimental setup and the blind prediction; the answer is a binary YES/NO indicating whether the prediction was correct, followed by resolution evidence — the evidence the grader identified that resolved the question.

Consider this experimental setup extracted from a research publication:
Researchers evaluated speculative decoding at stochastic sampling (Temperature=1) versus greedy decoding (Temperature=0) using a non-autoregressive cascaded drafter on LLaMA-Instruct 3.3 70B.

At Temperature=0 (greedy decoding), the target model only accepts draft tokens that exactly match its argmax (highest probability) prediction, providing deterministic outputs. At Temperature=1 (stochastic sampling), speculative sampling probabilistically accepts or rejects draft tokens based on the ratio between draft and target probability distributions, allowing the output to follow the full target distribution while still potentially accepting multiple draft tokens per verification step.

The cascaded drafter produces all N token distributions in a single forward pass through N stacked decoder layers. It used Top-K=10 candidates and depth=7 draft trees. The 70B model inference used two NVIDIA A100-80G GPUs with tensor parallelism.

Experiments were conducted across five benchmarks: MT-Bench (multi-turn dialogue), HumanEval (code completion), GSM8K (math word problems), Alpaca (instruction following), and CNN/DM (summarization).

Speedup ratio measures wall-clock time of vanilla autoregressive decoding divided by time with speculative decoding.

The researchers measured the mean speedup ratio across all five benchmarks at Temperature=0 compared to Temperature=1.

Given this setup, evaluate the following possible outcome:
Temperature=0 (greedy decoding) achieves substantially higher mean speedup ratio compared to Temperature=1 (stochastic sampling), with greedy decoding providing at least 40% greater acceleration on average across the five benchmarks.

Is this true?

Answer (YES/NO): NO